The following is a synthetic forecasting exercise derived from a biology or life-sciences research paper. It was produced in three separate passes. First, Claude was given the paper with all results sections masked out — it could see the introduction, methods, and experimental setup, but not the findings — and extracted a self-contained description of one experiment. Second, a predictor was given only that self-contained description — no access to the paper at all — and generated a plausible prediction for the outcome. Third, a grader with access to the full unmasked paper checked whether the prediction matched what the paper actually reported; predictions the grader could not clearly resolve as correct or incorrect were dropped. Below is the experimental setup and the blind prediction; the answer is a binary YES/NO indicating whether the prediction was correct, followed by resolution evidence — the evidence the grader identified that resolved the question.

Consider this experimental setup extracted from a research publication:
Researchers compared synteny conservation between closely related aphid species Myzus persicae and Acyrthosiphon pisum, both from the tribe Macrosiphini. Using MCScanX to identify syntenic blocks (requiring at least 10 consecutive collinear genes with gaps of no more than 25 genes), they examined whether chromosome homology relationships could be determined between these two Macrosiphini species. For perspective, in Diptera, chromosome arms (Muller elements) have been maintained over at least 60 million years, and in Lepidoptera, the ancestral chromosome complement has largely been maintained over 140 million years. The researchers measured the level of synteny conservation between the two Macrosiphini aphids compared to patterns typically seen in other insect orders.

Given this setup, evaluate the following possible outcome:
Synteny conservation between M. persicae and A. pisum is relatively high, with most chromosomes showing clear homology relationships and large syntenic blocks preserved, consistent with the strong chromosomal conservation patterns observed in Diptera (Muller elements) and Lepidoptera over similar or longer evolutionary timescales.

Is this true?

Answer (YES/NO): NO